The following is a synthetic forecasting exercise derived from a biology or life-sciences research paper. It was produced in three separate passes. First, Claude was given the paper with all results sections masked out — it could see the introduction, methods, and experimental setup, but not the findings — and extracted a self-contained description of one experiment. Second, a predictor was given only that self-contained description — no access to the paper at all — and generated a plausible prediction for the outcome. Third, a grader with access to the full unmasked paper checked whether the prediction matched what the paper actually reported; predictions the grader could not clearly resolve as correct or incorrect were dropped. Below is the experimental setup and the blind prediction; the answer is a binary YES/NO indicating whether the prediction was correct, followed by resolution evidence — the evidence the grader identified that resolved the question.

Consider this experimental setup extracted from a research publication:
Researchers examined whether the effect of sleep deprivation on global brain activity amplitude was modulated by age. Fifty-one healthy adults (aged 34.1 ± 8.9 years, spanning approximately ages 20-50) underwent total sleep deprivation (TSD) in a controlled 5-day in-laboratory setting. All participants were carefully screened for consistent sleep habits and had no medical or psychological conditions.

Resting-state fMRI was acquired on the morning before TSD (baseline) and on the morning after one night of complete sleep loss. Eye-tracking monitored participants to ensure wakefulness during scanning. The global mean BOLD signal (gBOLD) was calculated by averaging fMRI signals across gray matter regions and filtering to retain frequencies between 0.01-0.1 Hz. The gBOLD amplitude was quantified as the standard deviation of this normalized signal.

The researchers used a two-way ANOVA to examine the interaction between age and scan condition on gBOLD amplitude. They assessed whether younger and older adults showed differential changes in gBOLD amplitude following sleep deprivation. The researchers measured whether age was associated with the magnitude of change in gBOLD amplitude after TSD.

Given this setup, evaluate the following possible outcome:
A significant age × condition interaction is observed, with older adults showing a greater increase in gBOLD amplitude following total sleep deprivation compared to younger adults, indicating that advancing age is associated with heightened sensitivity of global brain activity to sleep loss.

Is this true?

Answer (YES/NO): NO